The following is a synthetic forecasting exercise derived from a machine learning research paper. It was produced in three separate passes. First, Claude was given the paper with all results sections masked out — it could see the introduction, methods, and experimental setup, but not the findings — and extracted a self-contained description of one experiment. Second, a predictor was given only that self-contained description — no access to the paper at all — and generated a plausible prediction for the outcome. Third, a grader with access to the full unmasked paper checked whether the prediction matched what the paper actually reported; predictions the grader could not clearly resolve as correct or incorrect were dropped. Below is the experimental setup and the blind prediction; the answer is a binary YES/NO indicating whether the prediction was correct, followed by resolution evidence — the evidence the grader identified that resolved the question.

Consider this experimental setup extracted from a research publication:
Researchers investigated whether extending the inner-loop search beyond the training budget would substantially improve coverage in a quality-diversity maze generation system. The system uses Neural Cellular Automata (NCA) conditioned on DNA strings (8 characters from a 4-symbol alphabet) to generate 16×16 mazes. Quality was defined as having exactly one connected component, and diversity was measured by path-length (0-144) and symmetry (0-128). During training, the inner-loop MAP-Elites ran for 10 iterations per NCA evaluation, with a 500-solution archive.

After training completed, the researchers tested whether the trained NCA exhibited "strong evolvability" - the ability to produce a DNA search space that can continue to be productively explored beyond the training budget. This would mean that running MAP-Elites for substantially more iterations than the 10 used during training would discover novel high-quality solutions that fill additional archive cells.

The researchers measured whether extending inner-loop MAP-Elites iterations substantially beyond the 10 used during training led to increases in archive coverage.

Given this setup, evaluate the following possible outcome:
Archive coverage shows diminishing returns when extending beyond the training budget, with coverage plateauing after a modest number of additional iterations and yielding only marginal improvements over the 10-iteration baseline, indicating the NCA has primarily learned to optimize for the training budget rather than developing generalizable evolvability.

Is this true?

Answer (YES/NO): YES